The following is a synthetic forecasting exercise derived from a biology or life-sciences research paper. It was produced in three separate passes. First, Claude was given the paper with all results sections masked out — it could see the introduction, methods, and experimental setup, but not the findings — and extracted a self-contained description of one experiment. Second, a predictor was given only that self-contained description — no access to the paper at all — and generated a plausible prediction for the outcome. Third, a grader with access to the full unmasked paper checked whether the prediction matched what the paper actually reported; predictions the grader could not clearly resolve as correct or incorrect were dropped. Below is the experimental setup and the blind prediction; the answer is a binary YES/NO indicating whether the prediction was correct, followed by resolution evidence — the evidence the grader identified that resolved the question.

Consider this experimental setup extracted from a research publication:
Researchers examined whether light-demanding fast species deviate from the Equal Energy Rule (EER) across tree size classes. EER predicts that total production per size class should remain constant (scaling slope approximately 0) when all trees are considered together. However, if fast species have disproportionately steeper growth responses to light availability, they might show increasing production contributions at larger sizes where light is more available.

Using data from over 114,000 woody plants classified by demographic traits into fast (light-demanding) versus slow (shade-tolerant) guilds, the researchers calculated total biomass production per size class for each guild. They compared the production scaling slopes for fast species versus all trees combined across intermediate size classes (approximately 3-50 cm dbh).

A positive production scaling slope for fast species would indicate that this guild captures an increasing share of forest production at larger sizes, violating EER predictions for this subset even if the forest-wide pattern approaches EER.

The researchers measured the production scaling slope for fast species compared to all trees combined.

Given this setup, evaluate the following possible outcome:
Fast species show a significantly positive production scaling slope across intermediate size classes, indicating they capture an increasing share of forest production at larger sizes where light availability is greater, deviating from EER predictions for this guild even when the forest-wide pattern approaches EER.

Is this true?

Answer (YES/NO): YES